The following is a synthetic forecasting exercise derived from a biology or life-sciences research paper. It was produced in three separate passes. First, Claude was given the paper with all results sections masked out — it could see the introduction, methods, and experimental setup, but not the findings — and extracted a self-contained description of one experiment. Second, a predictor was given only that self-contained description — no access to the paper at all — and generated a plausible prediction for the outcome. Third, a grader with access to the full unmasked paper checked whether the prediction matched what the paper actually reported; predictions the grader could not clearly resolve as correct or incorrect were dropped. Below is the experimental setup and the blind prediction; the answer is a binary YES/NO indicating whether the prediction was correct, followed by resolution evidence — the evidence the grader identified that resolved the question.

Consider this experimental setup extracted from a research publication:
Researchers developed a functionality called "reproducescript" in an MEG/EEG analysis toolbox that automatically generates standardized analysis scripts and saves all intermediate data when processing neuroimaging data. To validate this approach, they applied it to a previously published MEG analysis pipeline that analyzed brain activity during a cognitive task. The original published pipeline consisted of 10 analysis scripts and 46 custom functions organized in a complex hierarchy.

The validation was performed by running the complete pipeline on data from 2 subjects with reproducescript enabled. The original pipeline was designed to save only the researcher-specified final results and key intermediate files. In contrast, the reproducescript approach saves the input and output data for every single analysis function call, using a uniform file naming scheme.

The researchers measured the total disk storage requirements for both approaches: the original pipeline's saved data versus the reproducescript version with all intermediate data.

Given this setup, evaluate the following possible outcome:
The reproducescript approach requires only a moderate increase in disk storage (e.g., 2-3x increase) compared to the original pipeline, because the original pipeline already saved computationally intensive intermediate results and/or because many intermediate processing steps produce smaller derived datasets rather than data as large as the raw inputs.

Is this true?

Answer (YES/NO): NO